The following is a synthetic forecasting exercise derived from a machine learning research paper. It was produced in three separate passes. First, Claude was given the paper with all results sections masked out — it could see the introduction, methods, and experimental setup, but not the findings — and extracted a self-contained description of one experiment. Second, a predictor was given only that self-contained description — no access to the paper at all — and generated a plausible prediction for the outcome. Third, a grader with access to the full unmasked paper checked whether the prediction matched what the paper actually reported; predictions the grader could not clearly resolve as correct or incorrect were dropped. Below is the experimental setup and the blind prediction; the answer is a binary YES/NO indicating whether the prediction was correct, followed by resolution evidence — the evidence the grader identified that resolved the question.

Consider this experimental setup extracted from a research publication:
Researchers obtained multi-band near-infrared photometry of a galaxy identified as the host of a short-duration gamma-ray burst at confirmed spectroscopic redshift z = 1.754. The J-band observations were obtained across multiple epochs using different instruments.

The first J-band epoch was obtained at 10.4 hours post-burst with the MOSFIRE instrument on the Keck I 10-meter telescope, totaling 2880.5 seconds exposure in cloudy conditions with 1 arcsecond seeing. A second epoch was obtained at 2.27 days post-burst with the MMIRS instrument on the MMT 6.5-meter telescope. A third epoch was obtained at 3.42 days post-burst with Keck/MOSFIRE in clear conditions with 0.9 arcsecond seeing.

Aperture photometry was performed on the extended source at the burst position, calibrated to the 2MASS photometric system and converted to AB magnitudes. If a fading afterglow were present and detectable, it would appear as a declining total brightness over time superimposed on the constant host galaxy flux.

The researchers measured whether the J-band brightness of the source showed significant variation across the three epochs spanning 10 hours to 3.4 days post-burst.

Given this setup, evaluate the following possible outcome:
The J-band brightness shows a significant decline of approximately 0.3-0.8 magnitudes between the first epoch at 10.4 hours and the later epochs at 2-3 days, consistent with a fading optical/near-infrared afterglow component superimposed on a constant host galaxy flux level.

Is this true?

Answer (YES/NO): NO